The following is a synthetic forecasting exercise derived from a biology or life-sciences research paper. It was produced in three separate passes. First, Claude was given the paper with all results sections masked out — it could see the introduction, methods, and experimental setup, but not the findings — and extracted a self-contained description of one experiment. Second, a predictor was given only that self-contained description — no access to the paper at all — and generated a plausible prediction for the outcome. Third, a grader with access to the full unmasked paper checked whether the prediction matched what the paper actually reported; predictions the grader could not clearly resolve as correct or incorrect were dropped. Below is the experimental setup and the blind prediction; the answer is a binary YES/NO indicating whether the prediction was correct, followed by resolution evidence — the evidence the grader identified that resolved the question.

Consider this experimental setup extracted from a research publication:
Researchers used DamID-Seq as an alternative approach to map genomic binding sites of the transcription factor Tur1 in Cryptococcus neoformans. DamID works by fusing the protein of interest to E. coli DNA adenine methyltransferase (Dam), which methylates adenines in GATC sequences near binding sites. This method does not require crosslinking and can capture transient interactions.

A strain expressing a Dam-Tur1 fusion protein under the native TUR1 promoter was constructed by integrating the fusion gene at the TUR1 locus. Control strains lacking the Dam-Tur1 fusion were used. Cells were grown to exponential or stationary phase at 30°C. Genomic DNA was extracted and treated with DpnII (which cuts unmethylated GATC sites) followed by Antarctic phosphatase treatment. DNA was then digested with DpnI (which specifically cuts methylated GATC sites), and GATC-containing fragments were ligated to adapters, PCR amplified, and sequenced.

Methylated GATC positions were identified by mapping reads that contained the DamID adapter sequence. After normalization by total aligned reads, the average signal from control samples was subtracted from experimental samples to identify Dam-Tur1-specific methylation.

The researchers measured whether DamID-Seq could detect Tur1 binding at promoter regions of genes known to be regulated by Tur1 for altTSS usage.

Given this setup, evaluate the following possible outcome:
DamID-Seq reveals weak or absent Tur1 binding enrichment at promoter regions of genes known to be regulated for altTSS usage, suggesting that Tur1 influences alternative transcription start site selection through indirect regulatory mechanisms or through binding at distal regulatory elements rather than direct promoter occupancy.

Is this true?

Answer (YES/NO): NO